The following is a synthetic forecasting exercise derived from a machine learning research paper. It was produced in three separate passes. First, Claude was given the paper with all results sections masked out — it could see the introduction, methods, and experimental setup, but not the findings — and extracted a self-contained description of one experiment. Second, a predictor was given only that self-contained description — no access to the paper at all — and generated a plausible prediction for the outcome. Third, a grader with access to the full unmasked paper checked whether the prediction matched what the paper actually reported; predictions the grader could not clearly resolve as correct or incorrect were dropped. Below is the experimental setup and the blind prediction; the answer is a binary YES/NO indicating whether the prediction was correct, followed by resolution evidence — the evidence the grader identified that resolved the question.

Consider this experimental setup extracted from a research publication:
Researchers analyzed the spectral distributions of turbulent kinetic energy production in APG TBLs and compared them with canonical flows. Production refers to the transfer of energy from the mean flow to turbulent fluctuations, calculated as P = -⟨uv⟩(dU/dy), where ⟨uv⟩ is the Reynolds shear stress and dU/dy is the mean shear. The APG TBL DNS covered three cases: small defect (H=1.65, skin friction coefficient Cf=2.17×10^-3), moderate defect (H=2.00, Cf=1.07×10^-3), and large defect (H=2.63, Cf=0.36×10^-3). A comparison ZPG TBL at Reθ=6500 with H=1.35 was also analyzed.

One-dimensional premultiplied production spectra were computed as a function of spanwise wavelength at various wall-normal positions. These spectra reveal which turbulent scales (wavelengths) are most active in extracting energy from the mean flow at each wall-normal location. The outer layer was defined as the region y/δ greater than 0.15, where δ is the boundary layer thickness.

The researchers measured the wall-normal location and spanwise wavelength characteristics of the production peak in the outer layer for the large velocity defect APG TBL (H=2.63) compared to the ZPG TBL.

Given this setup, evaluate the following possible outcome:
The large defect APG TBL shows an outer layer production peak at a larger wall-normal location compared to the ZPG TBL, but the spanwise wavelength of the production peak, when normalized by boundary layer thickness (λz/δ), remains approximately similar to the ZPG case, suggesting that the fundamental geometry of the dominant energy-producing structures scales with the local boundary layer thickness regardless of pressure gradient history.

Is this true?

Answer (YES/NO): NO